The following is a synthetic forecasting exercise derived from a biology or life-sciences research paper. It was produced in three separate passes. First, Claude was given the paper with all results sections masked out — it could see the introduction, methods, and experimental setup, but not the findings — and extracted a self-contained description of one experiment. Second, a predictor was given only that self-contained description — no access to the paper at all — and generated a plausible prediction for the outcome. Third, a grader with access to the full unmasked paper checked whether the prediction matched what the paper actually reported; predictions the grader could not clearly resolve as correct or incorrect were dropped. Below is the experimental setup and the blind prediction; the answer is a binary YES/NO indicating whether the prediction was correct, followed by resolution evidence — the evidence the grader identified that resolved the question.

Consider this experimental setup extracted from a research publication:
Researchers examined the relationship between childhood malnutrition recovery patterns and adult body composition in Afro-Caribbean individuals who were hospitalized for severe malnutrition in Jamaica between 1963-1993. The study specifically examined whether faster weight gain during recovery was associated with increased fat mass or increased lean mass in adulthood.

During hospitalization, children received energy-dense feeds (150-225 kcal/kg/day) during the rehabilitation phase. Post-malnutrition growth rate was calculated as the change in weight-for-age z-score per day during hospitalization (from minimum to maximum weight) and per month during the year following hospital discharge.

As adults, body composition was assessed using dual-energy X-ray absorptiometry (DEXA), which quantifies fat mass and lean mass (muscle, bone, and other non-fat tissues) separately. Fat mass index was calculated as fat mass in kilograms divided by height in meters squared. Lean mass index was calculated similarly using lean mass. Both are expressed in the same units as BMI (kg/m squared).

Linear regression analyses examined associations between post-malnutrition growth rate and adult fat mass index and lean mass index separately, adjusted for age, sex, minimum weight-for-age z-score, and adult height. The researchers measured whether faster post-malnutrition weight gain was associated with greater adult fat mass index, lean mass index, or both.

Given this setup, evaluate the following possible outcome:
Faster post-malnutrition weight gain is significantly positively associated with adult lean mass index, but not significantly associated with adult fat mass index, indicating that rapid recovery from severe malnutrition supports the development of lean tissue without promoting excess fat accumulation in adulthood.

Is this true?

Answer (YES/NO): NO